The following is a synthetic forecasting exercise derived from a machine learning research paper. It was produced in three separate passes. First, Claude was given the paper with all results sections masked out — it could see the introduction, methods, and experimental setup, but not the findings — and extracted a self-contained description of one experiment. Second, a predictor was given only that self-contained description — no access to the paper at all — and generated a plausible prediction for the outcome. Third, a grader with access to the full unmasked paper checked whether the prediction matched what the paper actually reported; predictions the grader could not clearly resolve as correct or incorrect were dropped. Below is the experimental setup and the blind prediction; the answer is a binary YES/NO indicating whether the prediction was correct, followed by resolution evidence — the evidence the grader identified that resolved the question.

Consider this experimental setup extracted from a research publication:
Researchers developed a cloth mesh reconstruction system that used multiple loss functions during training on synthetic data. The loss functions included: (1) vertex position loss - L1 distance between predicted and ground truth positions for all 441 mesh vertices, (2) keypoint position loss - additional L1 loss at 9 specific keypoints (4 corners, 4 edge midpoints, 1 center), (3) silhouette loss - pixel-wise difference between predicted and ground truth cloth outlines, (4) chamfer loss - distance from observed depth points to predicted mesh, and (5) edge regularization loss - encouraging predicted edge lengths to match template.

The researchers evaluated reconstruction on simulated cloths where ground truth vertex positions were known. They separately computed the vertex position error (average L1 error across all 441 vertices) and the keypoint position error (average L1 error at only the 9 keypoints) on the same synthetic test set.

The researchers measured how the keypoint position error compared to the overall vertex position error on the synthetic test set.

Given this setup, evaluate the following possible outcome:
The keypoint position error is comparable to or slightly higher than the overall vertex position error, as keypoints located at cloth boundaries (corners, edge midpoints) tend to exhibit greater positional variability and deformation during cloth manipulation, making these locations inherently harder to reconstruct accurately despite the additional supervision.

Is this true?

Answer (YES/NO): YES